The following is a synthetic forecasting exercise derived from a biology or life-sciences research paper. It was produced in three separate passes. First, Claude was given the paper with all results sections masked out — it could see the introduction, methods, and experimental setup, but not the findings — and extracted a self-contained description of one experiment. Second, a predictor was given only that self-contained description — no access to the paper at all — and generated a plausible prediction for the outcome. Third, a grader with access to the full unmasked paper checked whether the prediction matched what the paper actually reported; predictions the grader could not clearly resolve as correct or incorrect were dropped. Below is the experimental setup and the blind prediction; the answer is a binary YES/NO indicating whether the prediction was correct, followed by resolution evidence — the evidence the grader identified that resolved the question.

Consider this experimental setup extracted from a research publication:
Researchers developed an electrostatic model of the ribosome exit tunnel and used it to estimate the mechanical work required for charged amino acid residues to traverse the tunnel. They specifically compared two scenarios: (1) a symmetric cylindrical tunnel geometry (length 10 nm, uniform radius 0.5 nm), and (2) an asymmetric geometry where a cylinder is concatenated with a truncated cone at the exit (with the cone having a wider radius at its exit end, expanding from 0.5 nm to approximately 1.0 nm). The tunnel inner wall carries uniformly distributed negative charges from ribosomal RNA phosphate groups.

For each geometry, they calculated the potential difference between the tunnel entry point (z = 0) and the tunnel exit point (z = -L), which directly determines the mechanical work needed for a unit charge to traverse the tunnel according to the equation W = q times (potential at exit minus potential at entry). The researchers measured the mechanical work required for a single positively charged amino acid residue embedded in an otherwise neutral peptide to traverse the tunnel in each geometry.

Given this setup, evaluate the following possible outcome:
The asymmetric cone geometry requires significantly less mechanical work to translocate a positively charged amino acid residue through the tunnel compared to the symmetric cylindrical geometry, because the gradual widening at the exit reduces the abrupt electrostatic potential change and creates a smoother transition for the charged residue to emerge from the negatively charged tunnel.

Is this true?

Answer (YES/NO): NO